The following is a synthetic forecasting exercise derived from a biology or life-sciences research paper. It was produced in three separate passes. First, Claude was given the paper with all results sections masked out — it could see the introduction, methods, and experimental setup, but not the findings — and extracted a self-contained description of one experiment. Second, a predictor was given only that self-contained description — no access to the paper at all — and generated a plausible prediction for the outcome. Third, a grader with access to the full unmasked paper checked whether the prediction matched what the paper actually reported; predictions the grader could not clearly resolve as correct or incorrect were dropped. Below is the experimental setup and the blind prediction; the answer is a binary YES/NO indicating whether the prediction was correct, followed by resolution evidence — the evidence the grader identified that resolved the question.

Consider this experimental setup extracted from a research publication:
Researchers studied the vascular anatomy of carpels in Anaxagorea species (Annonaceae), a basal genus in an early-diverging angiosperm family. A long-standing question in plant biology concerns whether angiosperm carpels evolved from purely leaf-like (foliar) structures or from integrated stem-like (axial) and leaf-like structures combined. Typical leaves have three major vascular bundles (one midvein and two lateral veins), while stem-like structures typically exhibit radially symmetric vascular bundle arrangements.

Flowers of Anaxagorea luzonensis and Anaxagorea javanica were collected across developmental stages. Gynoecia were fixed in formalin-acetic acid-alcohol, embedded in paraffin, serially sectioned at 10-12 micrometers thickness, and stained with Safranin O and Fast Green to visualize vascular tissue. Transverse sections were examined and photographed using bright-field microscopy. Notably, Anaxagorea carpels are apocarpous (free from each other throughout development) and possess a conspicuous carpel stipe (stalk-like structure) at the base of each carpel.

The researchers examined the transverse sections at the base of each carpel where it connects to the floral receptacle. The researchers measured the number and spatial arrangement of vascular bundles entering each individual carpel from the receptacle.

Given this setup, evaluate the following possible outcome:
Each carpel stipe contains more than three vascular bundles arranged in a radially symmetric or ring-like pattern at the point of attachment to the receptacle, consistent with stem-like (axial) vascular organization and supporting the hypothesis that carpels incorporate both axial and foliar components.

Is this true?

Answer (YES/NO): YES